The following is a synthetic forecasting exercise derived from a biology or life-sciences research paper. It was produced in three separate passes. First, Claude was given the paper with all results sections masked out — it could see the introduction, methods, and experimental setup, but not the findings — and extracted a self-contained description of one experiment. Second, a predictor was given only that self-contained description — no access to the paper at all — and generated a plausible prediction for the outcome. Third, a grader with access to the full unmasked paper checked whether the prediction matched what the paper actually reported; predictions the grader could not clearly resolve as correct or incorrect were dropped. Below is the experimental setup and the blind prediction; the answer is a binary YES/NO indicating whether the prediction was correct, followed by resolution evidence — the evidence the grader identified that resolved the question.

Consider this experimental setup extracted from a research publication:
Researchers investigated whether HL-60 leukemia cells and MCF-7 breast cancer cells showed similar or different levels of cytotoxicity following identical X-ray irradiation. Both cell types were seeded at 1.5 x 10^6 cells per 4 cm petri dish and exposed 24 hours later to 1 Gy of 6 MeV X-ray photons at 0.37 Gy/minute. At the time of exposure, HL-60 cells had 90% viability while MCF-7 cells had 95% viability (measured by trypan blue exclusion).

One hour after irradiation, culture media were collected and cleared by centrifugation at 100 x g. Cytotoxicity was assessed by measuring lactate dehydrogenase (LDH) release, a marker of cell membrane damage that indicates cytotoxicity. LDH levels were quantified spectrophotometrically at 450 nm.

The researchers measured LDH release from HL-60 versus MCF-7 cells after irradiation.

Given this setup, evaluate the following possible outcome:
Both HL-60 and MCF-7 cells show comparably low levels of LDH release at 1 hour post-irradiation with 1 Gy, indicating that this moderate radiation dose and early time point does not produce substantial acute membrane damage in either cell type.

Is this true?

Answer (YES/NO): NO